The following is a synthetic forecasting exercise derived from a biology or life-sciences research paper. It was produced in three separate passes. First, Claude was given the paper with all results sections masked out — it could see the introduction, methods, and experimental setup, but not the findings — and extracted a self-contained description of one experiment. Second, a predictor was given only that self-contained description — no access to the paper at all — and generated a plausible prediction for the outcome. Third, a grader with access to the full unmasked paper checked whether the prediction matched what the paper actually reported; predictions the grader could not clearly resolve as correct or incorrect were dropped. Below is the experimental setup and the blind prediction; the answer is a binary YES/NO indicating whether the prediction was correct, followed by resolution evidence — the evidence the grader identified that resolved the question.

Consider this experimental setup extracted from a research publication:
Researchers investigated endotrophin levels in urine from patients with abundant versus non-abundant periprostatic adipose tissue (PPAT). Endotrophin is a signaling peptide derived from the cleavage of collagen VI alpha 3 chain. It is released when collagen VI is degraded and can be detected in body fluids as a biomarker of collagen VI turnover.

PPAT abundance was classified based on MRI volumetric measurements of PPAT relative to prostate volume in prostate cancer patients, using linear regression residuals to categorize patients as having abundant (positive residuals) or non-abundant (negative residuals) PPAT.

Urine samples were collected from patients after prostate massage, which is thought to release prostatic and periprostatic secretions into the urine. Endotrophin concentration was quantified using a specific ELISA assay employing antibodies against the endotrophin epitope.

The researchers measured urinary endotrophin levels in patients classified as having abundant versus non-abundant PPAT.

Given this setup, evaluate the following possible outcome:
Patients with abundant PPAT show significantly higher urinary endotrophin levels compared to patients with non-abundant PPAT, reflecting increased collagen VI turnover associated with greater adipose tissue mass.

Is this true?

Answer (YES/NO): YES